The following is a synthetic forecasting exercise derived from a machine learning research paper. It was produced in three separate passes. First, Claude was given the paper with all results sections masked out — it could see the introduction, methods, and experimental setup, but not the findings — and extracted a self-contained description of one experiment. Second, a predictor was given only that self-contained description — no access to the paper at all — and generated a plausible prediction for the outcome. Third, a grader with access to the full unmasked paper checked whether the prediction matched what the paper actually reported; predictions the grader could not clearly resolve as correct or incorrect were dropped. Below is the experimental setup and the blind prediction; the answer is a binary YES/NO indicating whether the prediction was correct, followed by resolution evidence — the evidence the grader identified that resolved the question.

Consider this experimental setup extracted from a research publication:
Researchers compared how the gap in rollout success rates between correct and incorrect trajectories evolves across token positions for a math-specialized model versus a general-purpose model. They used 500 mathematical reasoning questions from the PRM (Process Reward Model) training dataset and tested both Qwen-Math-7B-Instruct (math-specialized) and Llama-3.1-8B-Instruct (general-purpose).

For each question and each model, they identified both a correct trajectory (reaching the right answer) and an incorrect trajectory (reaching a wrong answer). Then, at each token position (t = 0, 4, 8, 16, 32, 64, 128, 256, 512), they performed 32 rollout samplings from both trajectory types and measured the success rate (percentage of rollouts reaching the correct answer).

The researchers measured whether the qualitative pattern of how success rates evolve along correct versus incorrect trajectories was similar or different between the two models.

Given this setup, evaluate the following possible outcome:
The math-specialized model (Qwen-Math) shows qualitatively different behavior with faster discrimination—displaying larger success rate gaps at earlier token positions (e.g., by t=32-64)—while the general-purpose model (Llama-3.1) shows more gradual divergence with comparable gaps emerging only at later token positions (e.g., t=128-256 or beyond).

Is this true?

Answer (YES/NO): NO